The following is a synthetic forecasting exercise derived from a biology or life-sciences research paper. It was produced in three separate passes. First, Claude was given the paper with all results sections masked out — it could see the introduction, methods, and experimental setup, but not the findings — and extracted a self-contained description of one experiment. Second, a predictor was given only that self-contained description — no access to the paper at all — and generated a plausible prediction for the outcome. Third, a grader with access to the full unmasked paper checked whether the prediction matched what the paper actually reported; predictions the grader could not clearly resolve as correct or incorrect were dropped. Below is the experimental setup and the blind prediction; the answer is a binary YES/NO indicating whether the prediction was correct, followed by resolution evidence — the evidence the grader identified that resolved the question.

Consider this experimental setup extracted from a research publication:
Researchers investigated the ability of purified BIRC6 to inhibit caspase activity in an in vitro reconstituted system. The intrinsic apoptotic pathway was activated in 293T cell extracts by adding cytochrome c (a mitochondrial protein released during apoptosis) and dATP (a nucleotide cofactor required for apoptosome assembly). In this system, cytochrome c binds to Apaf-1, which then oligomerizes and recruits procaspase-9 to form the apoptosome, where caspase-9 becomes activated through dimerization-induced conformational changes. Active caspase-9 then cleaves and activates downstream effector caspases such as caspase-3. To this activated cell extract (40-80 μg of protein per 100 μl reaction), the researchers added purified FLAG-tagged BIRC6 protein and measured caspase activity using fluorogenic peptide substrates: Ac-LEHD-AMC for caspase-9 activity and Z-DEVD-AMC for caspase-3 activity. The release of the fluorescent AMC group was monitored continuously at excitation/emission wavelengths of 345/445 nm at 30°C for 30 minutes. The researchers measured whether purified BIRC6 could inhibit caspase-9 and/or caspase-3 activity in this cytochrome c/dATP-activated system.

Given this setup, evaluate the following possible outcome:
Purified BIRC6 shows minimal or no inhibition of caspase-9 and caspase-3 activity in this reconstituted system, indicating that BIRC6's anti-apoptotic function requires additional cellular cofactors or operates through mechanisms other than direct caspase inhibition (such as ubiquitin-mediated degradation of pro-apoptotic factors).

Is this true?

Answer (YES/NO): NO